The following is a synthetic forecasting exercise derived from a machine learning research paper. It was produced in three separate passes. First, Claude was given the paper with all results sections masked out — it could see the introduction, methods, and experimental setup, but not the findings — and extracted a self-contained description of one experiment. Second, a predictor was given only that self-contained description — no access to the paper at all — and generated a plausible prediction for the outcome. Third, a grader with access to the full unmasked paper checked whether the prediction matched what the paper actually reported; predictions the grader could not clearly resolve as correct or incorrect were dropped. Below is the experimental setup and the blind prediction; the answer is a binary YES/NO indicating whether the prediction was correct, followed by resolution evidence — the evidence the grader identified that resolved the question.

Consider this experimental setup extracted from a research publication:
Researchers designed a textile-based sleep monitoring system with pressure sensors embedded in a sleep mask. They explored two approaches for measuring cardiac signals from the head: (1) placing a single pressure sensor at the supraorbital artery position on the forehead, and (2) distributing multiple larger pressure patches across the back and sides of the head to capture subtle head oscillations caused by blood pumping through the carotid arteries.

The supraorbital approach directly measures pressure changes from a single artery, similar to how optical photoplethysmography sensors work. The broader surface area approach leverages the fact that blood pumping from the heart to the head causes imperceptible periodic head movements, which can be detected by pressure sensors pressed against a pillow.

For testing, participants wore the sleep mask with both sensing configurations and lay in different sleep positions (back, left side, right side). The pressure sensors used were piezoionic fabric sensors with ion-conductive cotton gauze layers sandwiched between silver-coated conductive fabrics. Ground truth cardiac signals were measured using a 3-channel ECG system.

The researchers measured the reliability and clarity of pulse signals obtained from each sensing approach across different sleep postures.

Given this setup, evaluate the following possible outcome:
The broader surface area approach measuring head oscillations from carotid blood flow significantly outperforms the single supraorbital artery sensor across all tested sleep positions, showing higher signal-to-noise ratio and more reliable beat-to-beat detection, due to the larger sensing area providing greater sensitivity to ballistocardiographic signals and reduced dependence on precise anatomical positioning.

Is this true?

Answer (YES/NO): YES